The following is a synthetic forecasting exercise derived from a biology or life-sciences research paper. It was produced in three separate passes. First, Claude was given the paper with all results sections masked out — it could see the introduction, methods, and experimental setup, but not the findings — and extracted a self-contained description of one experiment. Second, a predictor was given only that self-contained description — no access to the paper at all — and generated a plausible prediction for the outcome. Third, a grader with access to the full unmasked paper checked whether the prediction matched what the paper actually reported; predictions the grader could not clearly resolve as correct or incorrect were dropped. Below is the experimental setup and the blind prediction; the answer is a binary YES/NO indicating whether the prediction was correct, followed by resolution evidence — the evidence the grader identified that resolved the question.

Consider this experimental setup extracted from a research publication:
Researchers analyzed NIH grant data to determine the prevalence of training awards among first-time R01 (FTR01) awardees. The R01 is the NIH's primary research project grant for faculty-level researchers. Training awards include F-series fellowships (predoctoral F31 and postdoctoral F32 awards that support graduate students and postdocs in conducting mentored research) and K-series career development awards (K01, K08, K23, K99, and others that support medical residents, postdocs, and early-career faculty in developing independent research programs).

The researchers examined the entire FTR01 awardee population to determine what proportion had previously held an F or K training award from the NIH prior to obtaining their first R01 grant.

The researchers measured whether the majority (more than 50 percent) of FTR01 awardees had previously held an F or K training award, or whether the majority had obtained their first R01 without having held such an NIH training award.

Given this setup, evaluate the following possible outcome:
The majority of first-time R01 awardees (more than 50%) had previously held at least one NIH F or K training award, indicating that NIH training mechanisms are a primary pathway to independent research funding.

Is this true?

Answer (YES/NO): NO